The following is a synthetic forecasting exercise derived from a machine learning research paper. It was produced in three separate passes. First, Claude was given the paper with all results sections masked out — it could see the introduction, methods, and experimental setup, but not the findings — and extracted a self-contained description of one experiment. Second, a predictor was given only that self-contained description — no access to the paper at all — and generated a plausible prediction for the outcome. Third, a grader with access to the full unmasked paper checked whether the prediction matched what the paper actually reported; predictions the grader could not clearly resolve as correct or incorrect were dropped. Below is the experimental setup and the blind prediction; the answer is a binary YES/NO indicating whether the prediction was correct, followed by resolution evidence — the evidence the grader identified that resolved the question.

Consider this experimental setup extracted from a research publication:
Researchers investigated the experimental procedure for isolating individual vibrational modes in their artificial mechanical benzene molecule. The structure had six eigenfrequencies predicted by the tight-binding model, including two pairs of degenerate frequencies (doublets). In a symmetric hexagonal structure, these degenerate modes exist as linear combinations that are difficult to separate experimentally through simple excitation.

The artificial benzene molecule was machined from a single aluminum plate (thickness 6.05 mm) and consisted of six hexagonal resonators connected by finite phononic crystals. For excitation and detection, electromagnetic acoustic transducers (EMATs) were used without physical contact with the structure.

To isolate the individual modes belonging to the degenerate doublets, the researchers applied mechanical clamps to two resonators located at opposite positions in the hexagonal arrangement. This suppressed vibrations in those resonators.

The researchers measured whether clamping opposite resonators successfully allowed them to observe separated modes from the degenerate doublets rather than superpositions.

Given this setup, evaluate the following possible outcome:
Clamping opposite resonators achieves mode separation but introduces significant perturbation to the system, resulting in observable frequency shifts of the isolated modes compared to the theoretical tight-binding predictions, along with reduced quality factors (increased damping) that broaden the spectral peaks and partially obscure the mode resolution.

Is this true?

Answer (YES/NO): NO